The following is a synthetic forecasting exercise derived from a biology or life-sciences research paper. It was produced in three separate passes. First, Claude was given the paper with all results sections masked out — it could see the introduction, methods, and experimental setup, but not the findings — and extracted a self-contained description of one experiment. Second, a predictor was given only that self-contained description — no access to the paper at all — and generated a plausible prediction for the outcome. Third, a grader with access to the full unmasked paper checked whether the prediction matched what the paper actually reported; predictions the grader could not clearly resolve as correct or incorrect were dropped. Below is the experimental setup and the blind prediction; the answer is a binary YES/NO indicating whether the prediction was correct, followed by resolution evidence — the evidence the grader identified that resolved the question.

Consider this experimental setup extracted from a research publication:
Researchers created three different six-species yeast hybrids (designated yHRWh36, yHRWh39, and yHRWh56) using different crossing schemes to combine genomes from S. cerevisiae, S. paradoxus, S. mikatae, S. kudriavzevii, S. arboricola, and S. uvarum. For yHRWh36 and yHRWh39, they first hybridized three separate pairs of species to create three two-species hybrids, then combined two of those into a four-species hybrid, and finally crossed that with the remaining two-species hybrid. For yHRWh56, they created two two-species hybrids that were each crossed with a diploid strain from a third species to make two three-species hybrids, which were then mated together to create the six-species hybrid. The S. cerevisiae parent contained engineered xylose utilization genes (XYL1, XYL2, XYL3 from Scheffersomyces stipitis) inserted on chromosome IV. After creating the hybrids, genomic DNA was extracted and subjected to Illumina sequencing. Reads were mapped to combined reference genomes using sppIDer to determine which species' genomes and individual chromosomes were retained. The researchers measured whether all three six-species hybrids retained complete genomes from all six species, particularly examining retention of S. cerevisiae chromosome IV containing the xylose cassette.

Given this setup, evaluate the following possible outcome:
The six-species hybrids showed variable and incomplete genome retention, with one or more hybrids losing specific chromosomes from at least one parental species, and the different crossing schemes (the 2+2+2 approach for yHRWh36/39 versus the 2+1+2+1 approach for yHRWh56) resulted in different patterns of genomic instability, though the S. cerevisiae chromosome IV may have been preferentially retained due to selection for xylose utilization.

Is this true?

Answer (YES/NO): NO